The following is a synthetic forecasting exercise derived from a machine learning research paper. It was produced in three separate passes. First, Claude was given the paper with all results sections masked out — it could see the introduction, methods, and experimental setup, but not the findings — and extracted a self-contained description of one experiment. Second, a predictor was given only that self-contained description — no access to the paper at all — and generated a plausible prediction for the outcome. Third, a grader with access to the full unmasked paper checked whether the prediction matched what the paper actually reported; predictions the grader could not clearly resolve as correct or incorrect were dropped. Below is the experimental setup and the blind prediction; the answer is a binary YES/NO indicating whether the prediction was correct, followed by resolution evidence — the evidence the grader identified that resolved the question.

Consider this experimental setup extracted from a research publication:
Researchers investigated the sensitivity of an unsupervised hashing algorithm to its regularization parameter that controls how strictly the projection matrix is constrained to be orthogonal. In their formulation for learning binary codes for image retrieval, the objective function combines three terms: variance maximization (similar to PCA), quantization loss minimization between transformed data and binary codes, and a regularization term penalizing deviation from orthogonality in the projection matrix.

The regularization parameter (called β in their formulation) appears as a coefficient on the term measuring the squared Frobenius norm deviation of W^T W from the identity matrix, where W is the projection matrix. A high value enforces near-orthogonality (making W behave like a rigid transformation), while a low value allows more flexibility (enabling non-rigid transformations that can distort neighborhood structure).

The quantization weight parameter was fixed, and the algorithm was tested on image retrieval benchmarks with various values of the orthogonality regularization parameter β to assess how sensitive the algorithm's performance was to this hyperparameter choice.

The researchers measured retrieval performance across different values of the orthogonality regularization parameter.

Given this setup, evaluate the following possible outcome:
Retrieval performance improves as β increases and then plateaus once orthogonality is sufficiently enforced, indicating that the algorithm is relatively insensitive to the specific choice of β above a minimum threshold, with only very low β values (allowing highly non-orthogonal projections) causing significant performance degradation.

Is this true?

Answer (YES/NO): NO